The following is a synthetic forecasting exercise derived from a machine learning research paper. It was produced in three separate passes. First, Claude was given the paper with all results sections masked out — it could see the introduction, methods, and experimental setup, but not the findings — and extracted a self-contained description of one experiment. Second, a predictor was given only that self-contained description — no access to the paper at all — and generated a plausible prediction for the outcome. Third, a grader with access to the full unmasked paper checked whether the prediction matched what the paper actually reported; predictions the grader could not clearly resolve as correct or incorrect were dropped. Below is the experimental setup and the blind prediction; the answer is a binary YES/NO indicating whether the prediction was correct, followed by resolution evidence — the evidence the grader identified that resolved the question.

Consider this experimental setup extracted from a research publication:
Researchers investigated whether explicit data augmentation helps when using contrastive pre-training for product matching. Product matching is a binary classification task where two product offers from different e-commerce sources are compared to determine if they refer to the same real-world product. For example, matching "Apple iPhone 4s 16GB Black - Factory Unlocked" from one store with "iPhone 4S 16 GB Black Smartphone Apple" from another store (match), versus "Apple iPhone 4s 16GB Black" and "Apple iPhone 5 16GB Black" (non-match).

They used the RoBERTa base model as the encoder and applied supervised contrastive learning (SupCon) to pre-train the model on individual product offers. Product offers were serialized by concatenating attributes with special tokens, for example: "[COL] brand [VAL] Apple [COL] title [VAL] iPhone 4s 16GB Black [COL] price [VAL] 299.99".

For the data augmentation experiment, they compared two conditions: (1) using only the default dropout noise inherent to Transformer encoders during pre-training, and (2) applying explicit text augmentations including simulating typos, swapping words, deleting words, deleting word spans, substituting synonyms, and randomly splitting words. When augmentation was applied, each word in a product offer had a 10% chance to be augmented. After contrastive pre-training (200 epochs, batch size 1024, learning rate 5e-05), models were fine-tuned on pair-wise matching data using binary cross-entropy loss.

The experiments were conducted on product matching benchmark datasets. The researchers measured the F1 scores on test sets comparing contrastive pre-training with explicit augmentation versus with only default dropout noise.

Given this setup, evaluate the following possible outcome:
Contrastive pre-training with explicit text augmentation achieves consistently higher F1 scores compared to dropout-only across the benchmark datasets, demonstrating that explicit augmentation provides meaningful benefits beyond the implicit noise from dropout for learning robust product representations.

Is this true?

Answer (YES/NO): NO